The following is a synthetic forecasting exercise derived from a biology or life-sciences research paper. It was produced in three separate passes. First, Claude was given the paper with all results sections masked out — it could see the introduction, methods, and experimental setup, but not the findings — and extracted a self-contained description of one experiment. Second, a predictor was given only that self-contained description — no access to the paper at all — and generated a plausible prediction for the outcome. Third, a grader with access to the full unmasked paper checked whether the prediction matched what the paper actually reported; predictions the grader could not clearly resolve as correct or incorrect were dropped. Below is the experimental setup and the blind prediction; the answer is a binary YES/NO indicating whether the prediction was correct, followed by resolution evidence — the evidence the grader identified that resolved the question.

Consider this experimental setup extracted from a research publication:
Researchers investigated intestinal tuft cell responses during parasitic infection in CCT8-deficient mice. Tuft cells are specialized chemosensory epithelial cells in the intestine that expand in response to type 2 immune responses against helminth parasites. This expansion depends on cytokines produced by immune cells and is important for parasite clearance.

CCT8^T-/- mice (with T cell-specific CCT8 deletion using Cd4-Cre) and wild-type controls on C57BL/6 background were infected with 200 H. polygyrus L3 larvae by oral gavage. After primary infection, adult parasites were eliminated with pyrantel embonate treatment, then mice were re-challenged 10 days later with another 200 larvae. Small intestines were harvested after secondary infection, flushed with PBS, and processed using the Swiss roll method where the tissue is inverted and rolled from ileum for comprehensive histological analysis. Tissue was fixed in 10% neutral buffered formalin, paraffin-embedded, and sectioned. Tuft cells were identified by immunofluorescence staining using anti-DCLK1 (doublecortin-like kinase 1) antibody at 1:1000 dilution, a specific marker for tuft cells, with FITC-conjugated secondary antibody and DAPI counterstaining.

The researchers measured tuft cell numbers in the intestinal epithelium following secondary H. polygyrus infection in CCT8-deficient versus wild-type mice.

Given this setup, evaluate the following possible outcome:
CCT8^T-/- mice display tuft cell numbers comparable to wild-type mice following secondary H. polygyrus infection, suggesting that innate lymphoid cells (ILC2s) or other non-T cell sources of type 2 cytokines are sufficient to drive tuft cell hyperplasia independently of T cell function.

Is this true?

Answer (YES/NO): NO